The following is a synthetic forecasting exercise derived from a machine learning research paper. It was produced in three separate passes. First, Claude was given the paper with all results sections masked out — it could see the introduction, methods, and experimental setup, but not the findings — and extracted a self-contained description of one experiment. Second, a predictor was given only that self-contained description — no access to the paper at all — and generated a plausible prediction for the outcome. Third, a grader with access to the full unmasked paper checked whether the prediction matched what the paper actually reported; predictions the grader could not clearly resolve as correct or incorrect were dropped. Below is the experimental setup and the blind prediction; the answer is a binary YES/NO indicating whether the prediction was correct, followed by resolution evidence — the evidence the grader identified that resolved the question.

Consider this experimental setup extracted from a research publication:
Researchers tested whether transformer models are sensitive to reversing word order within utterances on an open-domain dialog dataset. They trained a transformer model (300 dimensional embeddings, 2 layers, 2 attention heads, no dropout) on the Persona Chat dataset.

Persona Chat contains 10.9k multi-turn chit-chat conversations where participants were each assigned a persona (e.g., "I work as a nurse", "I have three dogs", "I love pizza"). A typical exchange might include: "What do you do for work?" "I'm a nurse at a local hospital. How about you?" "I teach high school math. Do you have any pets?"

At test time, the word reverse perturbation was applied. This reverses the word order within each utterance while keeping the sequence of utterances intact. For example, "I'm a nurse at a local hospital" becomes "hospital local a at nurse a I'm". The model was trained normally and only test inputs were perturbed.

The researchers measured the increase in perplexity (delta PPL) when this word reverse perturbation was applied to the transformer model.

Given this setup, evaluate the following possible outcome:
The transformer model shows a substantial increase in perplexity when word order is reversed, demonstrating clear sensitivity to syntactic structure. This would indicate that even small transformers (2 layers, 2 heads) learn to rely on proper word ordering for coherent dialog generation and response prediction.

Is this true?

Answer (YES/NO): NO